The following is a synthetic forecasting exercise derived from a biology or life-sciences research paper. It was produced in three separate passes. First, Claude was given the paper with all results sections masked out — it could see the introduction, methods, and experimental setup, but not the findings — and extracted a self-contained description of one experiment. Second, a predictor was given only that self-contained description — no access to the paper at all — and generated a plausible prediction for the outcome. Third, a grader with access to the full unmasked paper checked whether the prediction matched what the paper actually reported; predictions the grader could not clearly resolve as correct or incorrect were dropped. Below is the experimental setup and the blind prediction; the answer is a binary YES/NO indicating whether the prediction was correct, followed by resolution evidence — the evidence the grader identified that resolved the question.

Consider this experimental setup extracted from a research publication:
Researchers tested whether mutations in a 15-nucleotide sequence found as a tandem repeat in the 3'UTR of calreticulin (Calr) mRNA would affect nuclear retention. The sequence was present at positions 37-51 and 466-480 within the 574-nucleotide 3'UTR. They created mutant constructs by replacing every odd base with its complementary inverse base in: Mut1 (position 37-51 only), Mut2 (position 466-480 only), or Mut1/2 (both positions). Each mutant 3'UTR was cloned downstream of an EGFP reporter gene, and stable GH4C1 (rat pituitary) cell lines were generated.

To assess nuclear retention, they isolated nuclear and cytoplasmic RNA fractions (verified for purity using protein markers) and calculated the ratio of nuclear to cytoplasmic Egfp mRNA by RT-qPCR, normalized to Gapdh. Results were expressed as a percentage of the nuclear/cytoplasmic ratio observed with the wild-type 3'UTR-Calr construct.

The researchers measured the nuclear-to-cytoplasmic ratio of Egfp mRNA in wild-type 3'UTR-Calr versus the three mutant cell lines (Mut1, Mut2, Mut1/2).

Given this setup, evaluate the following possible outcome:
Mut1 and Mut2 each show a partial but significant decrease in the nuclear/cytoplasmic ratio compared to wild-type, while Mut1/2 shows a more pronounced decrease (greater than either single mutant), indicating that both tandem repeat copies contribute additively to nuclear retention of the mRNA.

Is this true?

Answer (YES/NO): NO